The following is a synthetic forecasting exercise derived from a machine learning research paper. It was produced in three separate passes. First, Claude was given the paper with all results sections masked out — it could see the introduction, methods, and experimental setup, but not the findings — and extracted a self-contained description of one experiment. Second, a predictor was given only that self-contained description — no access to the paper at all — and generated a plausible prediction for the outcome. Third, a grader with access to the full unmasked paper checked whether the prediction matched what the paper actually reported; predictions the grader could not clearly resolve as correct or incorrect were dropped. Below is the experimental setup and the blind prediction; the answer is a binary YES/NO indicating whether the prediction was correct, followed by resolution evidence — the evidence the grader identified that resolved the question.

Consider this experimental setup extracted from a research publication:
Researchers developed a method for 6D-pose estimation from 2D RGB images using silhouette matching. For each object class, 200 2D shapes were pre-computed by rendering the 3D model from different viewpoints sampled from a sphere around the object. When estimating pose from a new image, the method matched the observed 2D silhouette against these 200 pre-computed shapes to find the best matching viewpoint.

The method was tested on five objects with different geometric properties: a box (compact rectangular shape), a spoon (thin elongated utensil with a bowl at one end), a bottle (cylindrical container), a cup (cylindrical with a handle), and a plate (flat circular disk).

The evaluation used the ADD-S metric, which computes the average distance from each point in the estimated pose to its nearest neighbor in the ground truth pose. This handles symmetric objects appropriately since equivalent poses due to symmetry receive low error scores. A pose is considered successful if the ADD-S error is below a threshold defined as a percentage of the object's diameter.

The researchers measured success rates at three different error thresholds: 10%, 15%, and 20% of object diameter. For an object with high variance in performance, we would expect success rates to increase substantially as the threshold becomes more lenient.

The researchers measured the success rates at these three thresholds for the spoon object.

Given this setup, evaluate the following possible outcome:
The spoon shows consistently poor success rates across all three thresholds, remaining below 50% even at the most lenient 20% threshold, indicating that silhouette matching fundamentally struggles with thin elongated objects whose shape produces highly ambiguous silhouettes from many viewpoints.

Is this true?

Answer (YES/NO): YES